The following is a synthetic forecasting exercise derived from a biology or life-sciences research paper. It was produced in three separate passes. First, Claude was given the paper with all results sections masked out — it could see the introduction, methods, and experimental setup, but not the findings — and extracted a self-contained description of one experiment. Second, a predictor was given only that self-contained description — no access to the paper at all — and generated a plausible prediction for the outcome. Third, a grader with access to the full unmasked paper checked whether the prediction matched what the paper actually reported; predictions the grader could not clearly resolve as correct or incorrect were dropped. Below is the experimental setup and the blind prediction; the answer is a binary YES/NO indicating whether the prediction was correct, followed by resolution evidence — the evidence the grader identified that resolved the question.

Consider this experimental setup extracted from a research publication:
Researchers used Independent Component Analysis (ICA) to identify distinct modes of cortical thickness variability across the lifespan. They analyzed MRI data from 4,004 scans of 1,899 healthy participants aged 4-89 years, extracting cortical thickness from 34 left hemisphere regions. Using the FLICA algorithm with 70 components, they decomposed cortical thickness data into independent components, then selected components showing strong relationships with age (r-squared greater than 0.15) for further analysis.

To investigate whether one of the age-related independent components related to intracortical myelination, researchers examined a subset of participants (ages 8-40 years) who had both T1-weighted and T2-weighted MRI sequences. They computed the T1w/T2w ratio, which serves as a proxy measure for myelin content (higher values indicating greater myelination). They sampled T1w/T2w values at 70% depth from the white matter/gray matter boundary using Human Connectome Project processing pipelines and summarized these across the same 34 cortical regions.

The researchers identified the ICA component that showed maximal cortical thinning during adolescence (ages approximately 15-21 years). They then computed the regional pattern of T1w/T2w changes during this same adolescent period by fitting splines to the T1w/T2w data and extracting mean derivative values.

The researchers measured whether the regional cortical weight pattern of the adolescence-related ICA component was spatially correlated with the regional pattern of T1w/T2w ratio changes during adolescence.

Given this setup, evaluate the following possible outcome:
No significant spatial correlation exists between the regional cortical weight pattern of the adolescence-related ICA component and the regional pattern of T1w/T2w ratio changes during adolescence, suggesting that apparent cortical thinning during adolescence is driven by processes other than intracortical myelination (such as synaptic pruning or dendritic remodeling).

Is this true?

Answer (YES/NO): NO